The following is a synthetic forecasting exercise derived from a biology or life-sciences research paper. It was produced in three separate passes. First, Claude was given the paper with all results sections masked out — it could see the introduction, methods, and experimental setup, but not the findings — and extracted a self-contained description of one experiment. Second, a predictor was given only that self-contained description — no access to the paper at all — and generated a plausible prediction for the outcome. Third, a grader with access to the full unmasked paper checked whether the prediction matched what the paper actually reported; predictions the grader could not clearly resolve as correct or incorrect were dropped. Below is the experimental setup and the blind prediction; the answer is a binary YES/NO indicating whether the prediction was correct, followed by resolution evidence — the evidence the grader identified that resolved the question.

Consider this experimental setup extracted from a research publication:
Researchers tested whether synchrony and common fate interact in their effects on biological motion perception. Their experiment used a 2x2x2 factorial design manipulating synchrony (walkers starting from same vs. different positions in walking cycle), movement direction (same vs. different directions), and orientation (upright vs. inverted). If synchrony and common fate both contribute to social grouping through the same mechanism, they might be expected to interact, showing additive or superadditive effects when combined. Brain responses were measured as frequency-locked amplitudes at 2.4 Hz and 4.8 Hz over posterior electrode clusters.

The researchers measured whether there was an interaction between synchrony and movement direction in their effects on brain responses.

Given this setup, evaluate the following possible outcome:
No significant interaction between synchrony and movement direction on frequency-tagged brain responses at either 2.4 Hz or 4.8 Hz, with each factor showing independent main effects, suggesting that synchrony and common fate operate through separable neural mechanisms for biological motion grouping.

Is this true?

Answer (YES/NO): NO